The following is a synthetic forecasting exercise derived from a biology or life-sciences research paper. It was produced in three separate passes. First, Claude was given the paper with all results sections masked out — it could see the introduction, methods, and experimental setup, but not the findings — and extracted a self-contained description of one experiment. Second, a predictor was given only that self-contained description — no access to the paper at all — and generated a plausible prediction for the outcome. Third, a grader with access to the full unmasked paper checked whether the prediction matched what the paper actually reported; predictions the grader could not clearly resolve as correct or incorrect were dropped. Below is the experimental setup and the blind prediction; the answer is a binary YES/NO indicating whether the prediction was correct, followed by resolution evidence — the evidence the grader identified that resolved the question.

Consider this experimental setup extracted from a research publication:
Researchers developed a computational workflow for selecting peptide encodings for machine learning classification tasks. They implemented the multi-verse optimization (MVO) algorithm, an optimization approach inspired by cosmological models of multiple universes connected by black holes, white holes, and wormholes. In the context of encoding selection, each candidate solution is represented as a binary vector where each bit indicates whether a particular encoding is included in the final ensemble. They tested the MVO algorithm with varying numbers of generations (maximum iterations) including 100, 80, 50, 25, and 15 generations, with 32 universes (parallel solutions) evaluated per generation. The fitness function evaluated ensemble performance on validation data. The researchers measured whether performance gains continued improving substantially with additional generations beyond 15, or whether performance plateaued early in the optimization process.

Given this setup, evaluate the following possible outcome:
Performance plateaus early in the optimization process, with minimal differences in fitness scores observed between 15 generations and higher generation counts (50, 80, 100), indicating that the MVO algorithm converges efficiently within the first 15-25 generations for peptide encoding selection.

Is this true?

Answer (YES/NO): YES